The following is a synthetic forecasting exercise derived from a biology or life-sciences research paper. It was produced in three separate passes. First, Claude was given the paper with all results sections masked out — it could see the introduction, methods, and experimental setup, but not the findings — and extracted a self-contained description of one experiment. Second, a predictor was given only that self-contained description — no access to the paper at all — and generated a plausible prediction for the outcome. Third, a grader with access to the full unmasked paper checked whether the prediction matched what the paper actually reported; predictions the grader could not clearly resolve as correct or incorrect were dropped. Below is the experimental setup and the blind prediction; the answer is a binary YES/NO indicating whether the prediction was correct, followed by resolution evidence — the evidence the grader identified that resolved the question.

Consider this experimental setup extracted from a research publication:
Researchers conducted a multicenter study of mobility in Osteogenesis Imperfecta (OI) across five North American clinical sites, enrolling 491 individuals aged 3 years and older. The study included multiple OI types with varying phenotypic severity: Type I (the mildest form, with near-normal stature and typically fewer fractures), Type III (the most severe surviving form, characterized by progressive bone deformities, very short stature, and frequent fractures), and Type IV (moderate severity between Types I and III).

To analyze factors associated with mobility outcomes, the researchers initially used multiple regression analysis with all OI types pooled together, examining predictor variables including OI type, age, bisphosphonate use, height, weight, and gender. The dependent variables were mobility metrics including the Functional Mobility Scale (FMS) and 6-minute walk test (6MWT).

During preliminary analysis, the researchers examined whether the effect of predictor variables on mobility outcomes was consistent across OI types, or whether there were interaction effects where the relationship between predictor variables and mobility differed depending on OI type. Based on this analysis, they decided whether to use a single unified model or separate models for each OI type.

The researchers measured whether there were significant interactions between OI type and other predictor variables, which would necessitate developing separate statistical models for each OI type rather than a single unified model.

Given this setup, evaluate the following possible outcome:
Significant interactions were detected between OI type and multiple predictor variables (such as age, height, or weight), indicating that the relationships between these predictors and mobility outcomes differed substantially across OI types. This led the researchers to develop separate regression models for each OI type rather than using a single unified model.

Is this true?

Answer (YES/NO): YES